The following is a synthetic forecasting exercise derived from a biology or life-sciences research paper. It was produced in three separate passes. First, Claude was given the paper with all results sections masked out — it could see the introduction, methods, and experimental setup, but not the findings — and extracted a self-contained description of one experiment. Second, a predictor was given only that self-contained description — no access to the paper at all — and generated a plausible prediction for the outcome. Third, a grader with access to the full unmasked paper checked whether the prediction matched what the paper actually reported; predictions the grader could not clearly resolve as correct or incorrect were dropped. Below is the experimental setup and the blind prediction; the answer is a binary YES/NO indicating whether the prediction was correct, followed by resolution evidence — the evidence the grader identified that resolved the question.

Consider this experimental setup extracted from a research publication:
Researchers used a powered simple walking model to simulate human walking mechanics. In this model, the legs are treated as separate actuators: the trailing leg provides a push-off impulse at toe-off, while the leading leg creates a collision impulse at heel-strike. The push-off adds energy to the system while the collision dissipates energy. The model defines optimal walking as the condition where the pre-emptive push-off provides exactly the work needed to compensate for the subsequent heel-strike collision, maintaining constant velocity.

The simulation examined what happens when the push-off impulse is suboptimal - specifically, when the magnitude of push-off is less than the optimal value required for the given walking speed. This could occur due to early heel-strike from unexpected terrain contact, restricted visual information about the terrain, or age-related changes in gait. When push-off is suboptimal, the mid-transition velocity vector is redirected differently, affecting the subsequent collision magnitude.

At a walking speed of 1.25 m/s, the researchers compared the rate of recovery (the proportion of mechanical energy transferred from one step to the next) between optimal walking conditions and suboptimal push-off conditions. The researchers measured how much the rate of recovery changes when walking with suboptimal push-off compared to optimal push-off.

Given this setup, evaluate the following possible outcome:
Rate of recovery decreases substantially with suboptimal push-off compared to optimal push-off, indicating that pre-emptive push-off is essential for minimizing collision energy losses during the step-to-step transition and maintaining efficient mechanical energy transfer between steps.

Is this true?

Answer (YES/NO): YES